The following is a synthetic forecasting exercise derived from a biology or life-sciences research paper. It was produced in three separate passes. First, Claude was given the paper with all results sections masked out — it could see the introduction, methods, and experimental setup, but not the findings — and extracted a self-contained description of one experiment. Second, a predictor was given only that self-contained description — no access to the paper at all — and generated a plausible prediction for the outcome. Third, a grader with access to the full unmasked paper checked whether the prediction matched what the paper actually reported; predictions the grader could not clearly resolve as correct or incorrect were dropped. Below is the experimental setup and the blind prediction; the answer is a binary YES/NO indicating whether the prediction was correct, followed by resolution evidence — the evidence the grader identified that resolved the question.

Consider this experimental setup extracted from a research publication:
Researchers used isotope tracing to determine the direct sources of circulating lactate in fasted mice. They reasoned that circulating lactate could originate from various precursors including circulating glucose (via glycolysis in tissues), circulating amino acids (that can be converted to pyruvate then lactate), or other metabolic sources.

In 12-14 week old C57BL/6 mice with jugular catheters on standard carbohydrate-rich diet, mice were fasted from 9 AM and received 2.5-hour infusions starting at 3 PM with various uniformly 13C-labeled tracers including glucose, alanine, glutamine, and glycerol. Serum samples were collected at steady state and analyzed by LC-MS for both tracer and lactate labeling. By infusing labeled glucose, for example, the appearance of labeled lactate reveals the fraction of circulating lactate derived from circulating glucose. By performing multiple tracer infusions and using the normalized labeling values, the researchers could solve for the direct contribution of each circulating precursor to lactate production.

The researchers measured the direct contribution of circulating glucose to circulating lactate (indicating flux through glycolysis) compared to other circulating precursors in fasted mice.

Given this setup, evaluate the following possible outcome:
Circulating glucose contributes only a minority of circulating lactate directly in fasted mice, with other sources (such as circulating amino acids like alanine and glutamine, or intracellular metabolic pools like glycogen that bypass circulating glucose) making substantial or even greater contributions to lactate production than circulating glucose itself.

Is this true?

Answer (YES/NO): NO